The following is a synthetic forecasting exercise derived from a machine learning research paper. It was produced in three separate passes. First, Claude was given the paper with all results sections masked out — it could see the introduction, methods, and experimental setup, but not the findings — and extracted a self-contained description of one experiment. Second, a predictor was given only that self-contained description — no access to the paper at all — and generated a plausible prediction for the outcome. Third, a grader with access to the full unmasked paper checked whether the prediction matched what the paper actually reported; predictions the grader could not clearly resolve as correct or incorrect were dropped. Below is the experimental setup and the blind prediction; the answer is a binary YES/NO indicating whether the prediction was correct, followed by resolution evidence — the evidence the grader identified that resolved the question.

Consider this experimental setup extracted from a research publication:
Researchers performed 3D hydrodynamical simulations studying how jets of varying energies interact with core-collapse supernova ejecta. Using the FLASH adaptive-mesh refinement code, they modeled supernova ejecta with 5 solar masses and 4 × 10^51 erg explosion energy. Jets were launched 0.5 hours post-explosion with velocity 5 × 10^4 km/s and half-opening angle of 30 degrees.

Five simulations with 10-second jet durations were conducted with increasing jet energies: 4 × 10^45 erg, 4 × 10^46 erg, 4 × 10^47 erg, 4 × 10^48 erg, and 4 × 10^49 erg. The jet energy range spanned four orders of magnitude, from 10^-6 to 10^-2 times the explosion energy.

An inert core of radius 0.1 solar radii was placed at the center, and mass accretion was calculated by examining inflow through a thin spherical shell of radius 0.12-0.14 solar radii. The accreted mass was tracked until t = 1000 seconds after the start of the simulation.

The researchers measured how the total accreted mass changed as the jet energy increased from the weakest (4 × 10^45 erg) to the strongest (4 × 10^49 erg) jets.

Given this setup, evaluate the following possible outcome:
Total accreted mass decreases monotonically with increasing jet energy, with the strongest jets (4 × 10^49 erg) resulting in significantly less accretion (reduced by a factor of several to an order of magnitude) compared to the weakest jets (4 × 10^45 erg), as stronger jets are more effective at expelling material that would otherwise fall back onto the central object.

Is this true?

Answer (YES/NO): NO